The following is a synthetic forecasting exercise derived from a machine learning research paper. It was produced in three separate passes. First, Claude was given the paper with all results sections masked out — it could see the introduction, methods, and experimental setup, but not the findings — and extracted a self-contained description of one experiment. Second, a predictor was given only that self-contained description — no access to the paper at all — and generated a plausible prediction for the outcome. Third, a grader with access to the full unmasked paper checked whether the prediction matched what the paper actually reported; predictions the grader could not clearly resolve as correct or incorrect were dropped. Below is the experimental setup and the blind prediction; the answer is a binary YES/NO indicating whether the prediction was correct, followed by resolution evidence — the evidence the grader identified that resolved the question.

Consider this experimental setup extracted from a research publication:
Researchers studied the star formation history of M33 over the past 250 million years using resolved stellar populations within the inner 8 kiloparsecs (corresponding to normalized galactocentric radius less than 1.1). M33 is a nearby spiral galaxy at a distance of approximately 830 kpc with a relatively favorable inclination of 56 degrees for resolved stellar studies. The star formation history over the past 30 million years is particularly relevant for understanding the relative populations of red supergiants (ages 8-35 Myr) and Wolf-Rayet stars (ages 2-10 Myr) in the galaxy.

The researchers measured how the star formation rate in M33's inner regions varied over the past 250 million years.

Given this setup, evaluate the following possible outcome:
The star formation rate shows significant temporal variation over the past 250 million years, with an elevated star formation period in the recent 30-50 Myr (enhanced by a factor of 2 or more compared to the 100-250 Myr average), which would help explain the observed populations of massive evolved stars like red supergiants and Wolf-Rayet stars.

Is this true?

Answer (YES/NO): NO